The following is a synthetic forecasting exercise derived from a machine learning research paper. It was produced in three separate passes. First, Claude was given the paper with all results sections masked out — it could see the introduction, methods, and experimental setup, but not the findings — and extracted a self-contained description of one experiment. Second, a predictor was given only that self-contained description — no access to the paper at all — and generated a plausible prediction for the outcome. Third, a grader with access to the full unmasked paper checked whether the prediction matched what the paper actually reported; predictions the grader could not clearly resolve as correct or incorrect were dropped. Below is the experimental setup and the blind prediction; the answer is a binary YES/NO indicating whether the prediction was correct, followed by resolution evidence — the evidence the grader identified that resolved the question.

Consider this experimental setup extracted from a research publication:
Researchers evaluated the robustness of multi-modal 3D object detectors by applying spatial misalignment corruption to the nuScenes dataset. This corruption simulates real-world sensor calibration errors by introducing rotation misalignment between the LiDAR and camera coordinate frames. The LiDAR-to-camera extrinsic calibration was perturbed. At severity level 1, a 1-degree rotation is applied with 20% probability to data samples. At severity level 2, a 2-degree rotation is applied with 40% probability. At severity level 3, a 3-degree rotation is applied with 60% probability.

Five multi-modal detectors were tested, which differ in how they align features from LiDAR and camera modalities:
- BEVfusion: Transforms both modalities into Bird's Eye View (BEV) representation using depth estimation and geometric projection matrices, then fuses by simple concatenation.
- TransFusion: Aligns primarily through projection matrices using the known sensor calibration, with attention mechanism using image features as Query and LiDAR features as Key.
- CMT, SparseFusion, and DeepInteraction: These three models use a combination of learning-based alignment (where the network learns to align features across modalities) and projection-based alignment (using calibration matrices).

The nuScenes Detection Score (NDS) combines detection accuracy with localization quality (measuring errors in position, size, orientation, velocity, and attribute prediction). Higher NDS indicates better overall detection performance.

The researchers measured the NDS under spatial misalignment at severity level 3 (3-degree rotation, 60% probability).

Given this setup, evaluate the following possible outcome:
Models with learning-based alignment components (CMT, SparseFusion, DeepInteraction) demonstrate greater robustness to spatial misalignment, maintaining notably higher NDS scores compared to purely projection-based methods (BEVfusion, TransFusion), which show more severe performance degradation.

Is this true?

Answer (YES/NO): NO